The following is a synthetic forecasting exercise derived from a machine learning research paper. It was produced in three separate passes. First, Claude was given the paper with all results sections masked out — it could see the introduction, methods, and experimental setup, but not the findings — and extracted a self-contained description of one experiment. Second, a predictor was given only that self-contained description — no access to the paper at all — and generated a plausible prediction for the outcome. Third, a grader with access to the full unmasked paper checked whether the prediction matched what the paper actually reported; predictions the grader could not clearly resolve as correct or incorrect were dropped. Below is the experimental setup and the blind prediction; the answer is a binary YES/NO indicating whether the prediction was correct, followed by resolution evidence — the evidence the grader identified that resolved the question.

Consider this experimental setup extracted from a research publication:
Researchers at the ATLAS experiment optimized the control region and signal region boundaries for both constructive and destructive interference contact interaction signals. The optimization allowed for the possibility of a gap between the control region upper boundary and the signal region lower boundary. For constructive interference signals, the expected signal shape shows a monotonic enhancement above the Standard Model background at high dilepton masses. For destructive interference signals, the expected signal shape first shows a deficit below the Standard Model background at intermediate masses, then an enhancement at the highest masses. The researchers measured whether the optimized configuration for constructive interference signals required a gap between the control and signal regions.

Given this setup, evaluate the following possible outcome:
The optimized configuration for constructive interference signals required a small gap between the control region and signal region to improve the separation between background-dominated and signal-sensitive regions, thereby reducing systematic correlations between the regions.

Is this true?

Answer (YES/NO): NO